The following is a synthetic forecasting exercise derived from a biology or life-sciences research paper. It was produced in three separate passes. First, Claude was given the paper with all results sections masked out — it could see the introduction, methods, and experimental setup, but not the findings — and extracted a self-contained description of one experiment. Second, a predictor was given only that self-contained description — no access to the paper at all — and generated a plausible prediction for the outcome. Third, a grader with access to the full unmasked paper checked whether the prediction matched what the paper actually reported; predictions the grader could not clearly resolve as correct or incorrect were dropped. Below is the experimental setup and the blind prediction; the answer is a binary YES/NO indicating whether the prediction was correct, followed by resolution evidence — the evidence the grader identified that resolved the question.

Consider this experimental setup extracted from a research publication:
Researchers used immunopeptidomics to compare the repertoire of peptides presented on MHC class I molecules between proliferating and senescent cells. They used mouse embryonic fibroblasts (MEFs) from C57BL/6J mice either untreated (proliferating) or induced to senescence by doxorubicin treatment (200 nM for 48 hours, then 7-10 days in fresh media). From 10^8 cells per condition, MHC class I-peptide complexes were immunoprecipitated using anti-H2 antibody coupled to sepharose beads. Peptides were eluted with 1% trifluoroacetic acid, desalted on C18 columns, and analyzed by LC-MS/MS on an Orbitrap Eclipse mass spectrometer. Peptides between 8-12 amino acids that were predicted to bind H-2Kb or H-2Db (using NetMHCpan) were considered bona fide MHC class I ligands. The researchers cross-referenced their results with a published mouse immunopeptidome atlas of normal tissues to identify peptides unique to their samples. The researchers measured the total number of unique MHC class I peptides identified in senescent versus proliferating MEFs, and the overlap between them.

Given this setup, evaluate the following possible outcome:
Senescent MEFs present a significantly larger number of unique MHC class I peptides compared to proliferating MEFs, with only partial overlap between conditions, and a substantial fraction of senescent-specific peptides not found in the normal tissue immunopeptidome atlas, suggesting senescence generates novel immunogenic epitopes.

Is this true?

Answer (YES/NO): NO